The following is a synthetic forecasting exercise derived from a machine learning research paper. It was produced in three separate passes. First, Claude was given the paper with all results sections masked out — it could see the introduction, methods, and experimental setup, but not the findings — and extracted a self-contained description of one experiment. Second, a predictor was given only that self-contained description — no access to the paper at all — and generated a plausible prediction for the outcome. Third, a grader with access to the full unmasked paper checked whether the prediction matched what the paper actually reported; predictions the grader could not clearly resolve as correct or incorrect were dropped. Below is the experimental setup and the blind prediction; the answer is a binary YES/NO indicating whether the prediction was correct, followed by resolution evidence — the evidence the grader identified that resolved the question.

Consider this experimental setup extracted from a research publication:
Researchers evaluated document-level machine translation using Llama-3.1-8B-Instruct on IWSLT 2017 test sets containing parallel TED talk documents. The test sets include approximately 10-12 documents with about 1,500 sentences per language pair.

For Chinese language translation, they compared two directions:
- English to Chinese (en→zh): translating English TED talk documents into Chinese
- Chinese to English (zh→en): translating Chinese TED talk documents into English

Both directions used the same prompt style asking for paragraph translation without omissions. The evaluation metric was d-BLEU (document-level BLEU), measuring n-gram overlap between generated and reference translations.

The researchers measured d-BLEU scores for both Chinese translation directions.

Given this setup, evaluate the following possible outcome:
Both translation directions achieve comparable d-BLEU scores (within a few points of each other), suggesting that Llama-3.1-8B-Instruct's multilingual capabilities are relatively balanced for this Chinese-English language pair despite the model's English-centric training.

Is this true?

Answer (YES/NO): NO